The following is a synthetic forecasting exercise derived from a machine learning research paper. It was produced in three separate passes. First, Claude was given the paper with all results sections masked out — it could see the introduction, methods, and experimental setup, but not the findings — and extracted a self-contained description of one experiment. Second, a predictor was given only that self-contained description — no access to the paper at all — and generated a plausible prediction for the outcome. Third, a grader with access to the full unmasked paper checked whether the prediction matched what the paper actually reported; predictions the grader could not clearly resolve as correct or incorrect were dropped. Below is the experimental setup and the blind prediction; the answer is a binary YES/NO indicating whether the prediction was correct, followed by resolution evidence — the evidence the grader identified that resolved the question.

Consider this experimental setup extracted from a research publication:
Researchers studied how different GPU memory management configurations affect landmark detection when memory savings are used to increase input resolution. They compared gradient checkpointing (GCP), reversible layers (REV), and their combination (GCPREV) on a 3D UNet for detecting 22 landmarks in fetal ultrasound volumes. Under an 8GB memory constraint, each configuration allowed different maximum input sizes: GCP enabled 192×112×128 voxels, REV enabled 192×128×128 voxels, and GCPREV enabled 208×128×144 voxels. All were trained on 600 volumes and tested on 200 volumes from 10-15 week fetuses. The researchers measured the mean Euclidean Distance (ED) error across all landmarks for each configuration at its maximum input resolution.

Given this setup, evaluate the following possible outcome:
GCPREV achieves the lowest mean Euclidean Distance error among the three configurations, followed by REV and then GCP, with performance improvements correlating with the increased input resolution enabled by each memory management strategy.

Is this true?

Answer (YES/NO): YES